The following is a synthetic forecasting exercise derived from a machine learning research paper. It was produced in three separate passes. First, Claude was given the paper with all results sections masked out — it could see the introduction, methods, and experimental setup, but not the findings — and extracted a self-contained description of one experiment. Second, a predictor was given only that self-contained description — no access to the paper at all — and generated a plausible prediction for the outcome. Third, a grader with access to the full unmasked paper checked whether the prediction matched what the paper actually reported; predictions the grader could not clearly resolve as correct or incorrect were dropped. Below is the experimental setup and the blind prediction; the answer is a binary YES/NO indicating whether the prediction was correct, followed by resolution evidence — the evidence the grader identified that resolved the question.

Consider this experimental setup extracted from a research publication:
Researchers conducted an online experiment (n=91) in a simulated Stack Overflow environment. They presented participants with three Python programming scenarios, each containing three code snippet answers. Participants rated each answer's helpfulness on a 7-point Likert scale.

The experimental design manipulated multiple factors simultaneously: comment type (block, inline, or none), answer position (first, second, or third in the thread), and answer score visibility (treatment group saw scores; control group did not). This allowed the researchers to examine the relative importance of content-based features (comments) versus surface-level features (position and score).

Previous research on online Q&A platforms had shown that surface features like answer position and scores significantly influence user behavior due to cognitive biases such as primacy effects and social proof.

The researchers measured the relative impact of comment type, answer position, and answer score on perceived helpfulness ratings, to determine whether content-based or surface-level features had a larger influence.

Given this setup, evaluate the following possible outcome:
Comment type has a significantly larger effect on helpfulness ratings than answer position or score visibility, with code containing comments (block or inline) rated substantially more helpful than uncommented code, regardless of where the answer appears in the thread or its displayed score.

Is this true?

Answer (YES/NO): YES